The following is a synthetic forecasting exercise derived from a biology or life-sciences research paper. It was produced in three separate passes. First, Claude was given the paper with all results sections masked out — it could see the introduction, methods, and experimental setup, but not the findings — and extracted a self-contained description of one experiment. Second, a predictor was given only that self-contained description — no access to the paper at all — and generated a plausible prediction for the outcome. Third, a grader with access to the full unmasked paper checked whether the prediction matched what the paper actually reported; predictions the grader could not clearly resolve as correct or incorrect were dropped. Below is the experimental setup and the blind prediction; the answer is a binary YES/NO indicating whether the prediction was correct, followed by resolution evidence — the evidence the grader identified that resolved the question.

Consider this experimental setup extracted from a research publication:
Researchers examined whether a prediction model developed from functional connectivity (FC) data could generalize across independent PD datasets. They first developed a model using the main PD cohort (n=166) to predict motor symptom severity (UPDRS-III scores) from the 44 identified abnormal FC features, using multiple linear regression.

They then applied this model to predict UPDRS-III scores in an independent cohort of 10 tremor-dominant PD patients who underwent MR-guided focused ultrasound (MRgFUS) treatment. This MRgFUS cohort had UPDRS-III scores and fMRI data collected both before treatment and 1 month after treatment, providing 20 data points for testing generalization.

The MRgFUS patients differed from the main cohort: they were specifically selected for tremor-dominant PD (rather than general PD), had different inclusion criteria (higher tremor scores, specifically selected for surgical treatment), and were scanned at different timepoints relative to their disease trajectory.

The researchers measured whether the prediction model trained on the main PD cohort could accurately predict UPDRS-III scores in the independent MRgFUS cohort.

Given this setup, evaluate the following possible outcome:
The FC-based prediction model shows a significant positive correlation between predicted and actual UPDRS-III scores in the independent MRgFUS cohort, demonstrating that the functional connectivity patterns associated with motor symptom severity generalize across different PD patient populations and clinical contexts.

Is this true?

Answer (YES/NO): YES